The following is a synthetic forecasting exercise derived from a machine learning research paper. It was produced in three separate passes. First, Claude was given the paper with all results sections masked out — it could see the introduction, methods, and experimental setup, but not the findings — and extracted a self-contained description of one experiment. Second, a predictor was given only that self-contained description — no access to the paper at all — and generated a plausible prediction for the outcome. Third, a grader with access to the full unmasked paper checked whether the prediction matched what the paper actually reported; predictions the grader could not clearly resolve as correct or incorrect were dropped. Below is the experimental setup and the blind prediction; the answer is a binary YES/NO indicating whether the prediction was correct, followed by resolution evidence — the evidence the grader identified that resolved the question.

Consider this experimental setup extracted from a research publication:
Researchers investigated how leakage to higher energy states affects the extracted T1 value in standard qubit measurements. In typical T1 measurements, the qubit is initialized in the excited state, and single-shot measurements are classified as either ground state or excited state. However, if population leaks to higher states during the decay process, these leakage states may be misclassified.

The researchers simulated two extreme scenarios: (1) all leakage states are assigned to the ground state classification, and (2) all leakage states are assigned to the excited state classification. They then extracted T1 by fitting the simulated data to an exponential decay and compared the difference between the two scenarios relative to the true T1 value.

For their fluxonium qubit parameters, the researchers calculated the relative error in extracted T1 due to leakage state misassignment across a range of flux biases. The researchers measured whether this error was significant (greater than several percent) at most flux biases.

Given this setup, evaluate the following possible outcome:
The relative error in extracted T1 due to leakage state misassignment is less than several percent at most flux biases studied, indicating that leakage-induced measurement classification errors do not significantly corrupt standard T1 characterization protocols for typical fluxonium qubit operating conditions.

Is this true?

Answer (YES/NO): YES